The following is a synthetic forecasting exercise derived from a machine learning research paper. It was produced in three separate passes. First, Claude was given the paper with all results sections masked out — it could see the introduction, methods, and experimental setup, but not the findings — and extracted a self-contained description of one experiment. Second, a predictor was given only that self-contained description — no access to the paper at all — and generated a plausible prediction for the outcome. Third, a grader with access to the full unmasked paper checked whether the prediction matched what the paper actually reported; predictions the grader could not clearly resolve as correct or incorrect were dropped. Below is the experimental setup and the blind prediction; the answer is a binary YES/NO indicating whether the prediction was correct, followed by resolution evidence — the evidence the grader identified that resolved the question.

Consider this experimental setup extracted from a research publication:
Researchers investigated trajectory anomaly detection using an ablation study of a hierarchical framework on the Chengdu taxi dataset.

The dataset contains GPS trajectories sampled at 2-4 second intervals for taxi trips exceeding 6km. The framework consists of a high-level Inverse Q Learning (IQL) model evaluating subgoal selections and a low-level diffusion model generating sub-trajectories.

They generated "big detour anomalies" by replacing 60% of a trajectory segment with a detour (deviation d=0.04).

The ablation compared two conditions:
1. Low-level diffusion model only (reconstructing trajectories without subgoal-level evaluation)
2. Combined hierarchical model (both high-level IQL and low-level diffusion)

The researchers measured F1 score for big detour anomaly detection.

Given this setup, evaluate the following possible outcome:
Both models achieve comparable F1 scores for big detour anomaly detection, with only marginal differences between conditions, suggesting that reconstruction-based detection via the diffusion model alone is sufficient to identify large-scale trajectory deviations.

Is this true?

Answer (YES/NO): NO